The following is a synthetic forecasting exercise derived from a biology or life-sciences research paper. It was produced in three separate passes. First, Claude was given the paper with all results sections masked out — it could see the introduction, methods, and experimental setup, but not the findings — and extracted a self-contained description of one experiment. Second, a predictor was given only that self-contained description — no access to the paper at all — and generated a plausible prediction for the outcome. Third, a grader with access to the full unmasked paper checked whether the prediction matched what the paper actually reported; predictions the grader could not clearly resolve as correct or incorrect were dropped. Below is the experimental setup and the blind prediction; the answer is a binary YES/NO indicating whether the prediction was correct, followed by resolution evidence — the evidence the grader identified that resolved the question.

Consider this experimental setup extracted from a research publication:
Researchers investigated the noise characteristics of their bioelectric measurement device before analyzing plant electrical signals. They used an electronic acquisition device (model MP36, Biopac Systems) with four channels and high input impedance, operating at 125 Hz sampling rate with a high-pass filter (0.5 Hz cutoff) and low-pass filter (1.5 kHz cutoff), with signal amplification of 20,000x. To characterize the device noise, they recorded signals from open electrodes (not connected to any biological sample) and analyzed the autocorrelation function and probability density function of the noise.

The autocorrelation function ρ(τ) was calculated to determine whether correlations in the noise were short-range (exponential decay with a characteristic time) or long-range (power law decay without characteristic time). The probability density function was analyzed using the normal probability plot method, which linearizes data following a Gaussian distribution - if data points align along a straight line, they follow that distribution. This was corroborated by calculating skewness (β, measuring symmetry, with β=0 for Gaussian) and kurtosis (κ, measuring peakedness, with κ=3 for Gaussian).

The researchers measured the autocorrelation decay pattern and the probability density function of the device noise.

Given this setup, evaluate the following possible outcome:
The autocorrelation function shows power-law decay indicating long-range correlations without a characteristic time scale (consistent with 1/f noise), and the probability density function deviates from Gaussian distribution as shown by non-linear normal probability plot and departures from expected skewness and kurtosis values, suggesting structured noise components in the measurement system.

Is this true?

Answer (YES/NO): NO